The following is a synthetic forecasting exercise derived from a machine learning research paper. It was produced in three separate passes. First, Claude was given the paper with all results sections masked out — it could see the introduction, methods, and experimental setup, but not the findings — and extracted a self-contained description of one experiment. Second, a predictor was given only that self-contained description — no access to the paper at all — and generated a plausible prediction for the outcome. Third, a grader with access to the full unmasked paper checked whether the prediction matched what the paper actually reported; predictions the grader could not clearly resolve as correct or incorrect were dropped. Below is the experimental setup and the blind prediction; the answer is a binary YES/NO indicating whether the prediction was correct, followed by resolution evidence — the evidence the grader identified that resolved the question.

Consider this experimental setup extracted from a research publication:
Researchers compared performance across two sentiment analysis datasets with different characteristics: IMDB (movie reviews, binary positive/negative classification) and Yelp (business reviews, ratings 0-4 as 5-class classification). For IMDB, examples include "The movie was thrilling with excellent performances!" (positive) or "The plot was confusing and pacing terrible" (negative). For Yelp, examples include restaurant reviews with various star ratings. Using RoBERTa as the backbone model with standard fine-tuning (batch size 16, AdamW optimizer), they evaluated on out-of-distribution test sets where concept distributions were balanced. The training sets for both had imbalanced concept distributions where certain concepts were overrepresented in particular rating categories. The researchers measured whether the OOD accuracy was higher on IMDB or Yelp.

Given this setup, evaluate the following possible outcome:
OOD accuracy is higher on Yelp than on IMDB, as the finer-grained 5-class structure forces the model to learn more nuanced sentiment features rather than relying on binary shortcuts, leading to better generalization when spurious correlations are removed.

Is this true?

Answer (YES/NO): YES